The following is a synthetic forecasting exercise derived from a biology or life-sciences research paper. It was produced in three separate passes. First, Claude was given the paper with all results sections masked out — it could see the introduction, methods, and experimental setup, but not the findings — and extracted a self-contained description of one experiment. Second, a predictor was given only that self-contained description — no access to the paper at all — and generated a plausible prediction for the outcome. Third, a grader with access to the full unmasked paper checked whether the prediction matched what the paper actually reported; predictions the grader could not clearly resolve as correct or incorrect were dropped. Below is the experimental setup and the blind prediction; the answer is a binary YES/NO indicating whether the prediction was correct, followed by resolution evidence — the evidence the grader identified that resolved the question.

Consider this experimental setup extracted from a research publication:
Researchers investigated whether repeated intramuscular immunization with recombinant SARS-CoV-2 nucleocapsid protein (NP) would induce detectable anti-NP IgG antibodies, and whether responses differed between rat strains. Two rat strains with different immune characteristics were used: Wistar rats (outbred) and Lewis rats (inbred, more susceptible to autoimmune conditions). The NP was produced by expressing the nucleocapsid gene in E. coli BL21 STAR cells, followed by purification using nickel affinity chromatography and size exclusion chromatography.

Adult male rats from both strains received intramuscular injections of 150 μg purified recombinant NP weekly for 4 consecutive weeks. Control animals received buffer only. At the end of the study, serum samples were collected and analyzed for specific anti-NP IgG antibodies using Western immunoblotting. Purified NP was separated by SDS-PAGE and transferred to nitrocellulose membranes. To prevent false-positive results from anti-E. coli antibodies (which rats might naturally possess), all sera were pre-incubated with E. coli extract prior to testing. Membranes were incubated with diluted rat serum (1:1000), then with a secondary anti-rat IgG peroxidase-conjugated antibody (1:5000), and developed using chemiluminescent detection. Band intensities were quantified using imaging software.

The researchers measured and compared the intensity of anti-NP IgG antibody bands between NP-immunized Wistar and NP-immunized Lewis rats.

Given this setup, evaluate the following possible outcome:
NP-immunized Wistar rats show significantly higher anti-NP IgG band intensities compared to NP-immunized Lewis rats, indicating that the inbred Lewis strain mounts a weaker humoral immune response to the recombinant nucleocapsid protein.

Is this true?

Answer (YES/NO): NO